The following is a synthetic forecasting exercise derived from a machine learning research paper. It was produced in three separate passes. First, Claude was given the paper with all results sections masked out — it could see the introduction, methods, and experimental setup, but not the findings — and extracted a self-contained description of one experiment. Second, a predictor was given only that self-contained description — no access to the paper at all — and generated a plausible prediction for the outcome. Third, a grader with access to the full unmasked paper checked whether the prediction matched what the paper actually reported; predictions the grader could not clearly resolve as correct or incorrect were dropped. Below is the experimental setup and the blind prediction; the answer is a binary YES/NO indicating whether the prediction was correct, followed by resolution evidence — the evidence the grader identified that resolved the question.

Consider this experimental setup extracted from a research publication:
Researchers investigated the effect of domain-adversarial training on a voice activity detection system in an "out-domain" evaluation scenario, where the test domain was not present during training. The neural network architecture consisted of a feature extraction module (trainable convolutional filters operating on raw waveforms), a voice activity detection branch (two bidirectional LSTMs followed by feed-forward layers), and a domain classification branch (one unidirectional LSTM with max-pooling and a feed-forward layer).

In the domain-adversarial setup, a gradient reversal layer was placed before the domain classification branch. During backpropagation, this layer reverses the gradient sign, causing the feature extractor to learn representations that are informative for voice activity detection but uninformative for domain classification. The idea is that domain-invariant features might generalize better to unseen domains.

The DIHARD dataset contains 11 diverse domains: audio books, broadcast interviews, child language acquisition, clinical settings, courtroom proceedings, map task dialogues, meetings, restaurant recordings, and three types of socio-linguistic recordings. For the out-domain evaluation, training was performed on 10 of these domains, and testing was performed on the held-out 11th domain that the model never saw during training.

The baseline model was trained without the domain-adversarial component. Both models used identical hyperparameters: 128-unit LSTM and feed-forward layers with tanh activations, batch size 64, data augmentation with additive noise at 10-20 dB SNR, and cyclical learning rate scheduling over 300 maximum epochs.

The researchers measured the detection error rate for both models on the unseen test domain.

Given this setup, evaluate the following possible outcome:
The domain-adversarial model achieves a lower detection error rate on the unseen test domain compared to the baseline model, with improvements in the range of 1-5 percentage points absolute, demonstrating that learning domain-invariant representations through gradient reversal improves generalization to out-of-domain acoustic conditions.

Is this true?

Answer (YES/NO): YES